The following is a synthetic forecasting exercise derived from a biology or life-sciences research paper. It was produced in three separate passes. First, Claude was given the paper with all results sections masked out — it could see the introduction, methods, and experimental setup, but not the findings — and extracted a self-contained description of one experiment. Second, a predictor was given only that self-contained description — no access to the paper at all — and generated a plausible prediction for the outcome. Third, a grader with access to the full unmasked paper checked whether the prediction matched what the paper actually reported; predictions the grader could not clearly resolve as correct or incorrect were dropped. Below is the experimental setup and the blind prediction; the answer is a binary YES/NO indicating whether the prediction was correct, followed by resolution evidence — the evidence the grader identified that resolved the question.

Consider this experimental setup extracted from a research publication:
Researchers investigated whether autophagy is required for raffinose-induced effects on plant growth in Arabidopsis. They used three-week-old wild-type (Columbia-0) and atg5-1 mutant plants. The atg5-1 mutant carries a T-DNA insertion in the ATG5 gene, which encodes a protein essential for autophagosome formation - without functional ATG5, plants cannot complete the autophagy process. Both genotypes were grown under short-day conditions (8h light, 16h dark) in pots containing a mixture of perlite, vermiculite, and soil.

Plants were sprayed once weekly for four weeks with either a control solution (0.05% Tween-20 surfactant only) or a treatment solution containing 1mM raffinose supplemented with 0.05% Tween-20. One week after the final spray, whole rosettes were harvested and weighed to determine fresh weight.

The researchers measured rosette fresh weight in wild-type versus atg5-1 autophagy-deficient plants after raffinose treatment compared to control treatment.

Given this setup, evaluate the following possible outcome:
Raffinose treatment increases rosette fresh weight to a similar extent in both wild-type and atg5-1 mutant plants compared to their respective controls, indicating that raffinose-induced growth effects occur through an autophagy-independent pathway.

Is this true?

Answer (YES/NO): NO